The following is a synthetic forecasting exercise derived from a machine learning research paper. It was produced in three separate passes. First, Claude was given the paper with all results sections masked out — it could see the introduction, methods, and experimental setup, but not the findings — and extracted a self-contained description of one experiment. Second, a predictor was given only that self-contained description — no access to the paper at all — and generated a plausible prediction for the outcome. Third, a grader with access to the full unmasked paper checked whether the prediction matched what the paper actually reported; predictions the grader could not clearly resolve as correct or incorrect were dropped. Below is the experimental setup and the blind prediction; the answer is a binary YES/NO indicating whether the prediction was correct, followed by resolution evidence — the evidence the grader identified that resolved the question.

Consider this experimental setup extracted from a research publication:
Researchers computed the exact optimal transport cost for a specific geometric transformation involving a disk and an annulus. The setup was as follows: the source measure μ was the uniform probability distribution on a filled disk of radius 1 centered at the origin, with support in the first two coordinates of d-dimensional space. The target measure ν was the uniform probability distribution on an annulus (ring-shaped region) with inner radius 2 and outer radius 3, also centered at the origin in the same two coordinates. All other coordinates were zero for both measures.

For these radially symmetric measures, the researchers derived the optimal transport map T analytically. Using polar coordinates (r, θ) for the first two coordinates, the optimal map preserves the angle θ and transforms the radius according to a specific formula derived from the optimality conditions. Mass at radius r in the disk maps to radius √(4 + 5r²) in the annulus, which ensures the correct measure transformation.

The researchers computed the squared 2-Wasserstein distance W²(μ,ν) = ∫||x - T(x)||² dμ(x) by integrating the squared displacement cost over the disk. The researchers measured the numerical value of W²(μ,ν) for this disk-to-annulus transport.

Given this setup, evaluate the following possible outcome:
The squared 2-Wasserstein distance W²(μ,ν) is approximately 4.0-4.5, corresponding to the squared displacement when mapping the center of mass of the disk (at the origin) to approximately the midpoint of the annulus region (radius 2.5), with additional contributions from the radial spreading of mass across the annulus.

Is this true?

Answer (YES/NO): NO